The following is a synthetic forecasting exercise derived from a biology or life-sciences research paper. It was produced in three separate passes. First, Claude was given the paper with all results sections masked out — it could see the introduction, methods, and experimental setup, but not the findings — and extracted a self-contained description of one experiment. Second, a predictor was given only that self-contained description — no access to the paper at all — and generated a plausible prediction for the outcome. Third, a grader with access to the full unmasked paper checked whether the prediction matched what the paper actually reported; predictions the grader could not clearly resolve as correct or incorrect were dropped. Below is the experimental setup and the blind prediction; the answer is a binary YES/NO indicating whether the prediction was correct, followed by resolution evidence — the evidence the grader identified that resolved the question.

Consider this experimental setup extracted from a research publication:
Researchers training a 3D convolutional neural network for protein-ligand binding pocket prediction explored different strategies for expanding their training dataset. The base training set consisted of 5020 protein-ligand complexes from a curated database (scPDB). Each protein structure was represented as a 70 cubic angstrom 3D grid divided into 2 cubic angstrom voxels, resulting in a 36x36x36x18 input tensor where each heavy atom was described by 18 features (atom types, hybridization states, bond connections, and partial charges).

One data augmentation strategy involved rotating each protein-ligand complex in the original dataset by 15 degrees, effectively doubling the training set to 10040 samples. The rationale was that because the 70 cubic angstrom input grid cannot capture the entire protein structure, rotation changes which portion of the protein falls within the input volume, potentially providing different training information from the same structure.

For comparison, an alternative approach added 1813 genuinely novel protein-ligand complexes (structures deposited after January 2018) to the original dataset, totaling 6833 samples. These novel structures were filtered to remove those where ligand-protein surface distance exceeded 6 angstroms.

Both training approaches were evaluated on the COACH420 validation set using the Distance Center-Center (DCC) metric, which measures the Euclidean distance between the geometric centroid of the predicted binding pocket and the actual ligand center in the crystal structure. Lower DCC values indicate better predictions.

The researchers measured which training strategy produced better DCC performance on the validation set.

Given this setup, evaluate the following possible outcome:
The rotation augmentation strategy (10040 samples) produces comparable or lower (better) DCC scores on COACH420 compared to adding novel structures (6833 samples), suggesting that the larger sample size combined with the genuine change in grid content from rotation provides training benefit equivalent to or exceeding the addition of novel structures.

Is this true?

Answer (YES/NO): YES